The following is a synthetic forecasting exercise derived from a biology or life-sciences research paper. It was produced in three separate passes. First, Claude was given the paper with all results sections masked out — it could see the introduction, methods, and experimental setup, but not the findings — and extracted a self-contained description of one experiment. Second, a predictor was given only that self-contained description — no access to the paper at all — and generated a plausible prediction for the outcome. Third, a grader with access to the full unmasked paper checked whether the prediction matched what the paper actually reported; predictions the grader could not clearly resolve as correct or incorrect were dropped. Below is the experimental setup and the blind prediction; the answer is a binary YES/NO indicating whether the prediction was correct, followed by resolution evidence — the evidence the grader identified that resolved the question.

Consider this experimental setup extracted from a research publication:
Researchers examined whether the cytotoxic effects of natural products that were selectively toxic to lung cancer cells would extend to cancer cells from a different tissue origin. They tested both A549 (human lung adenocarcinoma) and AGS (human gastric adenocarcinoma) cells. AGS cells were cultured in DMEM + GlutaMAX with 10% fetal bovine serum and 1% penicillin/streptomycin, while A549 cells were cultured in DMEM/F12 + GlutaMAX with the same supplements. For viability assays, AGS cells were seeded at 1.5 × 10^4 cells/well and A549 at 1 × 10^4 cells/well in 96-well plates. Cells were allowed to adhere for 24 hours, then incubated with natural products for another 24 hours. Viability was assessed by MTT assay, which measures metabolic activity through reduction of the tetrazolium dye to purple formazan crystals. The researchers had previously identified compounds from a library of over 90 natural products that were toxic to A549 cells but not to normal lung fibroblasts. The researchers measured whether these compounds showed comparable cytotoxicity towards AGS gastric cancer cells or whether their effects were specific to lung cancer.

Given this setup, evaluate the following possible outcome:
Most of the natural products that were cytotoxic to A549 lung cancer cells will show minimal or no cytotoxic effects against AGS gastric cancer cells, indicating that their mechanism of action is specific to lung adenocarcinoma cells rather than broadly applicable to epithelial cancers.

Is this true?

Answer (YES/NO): NO